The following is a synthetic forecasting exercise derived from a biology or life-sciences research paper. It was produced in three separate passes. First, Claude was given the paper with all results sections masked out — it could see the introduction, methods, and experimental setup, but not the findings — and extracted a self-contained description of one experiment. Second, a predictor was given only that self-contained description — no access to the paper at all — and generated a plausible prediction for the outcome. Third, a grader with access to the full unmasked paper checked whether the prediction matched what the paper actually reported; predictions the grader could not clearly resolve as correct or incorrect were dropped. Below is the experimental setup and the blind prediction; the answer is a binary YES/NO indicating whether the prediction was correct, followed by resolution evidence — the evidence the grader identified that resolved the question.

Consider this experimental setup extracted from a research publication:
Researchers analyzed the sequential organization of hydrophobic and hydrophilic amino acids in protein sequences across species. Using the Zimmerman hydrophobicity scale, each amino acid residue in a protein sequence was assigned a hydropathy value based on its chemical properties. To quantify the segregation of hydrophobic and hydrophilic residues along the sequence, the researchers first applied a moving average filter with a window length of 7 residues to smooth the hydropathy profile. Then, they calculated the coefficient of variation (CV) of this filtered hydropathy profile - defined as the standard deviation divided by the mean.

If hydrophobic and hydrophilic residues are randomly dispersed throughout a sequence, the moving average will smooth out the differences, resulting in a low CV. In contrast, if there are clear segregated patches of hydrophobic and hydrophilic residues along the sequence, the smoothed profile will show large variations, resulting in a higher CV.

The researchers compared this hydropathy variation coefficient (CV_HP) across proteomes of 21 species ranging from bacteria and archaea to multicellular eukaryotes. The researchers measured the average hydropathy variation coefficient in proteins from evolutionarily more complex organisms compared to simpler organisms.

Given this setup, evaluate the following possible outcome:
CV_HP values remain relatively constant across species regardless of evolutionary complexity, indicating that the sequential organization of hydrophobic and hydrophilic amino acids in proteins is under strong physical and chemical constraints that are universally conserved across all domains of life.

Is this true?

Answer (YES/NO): NO